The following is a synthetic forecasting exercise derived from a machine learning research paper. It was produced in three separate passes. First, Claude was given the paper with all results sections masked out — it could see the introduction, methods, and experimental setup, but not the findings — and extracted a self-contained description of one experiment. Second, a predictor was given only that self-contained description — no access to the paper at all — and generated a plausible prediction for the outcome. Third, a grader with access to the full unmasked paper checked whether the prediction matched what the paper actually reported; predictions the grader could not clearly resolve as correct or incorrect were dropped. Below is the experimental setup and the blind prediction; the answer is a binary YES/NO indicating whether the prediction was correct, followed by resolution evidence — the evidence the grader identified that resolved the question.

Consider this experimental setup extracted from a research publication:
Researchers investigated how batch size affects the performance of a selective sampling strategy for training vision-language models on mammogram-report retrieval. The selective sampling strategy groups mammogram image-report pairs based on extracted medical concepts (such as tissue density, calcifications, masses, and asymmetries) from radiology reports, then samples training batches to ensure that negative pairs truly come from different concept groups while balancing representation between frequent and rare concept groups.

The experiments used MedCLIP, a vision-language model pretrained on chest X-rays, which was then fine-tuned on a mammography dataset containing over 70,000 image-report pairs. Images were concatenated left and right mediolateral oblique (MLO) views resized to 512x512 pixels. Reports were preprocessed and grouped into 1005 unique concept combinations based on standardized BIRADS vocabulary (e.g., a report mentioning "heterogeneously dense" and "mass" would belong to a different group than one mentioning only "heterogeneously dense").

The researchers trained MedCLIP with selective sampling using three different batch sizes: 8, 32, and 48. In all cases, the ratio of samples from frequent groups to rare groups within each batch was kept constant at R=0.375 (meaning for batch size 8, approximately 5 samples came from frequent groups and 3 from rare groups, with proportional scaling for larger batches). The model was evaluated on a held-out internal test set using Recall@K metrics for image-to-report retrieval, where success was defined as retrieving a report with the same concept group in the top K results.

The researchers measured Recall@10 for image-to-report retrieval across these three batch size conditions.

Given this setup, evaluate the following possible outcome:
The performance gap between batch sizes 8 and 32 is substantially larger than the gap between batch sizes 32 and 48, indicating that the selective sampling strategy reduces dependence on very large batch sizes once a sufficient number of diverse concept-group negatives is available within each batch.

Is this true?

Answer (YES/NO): NO